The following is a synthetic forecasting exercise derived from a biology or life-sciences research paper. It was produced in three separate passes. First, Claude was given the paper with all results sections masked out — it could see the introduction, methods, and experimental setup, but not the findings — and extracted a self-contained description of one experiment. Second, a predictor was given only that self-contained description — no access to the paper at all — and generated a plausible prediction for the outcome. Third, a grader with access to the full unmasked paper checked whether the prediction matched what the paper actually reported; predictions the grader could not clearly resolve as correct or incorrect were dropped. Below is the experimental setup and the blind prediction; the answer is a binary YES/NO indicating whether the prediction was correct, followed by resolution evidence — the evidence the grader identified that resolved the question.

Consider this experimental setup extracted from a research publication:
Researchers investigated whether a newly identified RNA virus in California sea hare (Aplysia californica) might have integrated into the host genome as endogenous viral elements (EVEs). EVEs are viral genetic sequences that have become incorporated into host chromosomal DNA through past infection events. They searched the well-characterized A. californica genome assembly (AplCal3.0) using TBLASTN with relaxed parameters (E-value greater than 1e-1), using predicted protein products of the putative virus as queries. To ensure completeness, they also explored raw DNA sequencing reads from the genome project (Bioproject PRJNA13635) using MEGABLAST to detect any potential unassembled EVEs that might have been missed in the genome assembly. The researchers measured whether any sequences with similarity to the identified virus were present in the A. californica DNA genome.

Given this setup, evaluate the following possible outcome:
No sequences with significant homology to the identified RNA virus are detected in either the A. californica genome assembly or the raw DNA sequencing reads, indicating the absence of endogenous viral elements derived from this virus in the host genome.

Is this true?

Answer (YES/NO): YES